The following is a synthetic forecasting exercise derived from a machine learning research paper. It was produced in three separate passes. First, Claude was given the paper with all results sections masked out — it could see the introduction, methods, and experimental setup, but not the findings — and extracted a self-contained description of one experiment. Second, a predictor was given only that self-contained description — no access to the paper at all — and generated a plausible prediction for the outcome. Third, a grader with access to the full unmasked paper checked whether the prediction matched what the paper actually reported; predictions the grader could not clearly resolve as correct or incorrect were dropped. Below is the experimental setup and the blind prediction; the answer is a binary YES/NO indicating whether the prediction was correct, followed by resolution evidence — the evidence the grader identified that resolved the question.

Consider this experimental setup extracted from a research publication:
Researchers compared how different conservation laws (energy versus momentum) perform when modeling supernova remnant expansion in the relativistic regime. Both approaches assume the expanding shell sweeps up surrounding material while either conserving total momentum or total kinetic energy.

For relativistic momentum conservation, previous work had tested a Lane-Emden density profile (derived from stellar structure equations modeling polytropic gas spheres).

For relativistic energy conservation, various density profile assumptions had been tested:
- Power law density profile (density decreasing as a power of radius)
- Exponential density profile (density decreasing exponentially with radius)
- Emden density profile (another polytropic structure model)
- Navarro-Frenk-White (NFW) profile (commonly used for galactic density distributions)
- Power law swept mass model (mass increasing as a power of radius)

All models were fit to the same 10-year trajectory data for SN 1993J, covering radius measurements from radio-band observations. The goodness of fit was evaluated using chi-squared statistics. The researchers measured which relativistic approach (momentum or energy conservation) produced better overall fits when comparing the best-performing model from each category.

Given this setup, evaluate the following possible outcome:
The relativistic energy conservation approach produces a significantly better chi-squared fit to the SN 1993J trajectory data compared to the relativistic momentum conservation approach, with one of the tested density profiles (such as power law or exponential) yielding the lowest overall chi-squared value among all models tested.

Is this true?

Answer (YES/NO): NO